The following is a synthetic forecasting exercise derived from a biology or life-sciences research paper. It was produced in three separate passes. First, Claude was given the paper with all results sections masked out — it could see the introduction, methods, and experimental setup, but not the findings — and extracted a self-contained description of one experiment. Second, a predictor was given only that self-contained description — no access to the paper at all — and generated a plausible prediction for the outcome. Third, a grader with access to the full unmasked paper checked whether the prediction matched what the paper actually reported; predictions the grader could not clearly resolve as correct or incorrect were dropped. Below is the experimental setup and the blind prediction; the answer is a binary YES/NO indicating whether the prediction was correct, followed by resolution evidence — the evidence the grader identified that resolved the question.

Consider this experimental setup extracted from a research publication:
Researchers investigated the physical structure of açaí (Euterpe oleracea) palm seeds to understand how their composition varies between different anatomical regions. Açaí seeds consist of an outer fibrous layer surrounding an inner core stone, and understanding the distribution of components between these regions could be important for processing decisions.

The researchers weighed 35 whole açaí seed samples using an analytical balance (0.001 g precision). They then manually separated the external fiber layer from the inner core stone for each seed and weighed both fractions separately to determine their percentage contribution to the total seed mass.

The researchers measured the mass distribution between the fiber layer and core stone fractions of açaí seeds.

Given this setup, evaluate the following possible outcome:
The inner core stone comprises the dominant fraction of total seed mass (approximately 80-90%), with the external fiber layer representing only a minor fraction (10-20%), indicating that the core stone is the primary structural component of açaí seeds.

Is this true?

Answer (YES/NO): NO